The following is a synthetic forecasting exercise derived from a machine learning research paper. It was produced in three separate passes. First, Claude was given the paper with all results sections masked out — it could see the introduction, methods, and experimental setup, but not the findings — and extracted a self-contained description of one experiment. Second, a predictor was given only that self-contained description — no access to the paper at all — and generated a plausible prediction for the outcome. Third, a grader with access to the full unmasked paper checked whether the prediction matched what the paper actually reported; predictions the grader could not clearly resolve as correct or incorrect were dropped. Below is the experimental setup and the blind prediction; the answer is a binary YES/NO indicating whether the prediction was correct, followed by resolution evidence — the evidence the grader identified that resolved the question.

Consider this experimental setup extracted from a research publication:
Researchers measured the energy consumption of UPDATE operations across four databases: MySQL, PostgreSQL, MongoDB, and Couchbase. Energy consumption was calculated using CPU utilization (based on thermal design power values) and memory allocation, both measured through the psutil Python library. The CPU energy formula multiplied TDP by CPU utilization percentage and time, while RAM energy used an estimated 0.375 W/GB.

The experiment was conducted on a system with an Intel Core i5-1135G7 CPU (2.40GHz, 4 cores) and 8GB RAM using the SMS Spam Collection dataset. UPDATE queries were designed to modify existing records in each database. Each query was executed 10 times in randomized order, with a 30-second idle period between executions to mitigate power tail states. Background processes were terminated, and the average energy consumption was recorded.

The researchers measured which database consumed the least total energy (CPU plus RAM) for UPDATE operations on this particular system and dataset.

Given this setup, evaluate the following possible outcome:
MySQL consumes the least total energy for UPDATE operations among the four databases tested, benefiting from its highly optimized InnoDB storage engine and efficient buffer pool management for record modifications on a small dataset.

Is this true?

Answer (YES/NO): NO